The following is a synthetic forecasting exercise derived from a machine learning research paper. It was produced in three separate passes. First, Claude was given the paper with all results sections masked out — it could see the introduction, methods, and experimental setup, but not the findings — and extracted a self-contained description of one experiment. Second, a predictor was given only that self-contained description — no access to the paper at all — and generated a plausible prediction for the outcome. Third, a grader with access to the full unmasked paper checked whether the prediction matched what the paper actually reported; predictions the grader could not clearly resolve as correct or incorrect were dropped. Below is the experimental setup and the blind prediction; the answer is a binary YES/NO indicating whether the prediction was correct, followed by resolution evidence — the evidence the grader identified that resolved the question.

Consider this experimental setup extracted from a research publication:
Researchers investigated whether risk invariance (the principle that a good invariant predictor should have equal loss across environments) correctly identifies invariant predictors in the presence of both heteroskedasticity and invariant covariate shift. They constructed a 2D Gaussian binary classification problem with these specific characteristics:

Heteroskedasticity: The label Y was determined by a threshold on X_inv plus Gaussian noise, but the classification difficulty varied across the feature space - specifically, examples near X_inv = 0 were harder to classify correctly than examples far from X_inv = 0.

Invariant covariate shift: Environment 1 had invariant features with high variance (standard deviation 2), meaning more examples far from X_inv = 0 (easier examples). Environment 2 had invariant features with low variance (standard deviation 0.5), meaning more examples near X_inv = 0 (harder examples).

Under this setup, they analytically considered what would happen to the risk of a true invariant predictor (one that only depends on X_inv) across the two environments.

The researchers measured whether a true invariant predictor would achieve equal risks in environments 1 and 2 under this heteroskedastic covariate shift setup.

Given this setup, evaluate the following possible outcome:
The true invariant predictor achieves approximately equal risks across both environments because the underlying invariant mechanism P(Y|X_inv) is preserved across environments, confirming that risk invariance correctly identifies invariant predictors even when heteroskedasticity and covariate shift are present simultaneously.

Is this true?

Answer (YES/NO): NO